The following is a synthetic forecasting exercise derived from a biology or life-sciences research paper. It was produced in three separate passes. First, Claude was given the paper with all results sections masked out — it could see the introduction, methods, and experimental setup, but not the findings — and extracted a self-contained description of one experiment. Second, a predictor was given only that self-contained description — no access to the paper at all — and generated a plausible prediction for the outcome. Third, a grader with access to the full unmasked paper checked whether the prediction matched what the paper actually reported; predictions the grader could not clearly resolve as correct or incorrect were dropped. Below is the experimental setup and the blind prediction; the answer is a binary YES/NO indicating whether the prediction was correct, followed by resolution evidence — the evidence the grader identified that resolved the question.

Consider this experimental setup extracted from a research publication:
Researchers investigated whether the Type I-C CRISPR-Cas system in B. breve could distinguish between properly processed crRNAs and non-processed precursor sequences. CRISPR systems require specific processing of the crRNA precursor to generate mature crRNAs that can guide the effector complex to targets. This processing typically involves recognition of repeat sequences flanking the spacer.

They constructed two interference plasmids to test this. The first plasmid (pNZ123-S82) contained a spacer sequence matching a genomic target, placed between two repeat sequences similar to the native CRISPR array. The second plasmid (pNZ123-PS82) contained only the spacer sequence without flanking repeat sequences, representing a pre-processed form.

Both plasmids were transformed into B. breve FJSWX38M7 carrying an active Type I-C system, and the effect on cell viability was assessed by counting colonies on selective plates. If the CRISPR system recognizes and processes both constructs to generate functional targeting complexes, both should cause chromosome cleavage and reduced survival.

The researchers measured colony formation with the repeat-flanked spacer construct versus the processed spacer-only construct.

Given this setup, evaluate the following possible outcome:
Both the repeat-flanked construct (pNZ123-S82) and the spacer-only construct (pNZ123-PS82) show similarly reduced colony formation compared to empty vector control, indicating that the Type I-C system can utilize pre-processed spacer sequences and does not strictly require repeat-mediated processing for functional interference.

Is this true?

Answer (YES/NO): NO